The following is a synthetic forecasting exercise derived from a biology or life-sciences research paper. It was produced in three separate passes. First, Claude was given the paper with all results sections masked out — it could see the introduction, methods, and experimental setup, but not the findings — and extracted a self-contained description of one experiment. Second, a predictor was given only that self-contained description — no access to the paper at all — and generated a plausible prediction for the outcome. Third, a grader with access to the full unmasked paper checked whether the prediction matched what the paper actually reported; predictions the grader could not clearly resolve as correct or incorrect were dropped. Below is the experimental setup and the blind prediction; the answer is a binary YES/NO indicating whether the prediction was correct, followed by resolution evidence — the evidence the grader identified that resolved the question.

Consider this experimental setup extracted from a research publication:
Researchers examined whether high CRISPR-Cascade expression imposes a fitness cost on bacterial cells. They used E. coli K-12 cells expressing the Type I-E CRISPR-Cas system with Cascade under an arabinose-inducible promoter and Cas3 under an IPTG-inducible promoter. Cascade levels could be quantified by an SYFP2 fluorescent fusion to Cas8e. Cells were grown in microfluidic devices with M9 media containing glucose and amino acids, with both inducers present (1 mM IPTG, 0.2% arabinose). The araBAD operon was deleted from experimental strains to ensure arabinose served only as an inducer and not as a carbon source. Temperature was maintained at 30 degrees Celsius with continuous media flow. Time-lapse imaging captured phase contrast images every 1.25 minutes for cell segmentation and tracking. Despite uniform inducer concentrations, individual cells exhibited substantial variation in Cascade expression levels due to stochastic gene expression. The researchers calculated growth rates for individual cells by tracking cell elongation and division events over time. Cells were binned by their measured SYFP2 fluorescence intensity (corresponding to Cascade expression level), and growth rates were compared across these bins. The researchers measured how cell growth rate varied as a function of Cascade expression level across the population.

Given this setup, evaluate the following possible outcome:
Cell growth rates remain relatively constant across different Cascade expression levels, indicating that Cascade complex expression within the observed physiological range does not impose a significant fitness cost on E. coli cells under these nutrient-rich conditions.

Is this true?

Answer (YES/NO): YES